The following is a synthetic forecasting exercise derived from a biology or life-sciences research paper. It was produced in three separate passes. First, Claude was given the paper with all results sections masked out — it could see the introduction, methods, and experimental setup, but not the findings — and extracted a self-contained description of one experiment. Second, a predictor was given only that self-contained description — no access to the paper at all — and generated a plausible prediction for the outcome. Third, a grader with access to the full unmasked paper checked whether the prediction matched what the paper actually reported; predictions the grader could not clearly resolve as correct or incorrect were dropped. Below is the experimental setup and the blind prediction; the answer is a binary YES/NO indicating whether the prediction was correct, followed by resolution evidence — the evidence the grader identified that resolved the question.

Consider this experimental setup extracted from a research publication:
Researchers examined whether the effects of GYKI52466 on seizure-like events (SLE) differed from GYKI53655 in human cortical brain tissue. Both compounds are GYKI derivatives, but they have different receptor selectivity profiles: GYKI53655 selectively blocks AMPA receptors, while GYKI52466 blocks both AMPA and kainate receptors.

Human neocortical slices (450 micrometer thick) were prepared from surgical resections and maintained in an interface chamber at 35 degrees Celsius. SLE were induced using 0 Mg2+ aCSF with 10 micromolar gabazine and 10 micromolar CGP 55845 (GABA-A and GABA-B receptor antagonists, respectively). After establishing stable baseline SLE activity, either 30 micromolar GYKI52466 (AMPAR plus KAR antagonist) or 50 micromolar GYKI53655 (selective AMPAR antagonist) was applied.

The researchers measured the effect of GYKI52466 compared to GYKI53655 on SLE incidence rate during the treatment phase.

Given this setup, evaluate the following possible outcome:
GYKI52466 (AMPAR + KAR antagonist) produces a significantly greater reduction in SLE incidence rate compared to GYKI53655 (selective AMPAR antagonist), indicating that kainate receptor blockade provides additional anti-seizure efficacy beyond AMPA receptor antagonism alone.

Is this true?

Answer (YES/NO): NO